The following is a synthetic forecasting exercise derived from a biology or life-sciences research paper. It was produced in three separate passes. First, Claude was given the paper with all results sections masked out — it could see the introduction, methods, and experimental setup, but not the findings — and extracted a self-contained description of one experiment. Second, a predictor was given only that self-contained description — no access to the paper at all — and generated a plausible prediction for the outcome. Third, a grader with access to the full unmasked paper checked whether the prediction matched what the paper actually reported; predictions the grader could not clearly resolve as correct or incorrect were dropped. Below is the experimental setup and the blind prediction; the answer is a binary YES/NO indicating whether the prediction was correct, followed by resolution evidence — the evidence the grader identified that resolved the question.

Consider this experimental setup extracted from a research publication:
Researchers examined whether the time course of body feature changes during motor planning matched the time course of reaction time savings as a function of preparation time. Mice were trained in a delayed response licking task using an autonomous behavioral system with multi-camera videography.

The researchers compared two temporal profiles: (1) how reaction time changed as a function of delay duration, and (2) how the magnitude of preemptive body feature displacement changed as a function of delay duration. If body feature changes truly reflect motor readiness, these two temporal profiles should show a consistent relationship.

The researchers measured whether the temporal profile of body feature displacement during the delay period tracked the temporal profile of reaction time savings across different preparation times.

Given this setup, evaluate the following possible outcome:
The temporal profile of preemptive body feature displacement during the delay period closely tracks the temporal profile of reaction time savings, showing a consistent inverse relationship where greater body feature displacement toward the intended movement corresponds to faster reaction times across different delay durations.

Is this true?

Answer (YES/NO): YES